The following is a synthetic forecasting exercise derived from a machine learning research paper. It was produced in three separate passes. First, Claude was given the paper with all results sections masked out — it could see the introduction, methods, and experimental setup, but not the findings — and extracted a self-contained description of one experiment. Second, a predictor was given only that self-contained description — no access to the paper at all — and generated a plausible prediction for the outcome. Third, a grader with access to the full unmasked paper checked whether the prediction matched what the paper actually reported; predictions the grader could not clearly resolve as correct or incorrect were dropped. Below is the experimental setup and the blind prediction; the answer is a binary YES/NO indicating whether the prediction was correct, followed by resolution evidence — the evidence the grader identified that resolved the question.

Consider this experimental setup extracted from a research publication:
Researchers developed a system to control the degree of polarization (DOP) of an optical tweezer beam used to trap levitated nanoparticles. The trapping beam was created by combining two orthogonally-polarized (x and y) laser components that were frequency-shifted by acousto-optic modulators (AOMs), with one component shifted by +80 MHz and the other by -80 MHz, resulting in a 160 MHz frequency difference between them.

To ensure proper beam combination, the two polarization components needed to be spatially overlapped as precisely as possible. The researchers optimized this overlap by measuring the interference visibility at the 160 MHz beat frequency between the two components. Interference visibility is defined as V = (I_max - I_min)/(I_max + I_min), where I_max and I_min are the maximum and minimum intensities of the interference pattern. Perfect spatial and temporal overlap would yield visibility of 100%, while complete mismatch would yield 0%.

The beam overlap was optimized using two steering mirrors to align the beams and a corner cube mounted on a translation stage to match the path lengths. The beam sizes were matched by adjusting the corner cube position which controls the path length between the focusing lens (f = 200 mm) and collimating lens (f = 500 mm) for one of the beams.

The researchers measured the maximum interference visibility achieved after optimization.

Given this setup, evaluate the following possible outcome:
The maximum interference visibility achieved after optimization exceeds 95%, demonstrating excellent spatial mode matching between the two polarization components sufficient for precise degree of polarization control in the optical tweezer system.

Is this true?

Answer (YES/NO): NO